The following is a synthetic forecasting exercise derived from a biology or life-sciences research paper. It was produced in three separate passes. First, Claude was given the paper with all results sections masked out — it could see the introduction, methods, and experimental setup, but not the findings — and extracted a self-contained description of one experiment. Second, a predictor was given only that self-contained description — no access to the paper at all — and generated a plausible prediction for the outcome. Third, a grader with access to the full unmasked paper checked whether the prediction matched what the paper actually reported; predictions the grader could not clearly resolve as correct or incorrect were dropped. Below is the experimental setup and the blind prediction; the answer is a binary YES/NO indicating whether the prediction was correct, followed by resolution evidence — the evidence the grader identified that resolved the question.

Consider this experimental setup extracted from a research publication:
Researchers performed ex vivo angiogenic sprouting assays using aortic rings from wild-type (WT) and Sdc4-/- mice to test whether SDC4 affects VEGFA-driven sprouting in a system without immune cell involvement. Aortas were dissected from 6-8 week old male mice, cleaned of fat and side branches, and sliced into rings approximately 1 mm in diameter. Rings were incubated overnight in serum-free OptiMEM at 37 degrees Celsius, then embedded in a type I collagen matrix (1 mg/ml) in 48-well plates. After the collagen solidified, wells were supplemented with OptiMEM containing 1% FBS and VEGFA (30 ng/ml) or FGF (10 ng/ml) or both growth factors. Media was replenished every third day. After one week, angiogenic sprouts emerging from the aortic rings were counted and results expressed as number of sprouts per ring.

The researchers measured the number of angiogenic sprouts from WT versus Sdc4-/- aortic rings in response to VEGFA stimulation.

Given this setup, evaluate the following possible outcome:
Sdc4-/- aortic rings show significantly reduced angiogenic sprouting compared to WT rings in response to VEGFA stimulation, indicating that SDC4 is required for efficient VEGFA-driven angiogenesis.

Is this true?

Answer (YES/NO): YES